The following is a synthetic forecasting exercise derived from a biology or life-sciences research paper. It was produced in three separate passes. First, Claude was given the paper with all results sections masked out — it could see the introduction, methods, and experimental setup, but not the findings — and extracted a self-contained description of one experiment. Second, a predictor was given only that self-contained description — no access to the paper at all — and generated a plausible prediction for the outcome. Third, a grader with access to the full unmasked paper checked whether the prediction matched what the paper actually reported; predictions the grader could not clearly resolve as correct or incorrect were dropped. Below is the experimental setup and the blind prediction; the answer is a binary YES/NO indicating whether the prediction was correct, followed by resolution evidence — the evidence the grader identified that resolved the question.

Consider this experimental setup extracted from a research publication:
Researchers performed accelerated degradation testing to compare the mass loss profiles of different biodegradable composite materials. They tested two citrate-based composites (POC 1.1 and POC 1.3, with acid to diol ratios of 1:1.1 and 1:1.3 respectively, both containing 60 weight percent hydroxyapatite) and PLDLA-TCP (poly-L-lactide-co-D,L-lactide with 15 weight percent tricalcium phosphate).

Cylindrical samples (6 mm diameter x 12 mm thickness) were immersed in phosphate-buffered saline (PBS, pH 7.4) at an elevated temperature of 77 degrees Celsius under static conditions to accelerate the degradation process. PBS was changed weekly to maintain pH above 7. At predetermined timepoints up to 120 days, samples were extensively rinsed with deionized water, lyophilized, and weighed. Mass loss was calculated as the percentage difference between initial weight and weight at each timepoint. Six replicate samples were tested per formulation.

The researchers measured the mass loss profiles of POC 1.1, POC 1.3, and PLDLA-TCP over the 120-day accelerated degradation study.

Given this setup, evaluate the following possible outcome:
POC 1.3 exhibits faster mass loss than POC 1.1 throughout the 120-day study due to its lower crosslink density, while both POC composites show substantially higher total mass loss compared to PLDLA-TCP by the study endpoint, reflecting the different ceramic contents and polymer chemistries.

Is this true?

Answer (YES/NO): NO